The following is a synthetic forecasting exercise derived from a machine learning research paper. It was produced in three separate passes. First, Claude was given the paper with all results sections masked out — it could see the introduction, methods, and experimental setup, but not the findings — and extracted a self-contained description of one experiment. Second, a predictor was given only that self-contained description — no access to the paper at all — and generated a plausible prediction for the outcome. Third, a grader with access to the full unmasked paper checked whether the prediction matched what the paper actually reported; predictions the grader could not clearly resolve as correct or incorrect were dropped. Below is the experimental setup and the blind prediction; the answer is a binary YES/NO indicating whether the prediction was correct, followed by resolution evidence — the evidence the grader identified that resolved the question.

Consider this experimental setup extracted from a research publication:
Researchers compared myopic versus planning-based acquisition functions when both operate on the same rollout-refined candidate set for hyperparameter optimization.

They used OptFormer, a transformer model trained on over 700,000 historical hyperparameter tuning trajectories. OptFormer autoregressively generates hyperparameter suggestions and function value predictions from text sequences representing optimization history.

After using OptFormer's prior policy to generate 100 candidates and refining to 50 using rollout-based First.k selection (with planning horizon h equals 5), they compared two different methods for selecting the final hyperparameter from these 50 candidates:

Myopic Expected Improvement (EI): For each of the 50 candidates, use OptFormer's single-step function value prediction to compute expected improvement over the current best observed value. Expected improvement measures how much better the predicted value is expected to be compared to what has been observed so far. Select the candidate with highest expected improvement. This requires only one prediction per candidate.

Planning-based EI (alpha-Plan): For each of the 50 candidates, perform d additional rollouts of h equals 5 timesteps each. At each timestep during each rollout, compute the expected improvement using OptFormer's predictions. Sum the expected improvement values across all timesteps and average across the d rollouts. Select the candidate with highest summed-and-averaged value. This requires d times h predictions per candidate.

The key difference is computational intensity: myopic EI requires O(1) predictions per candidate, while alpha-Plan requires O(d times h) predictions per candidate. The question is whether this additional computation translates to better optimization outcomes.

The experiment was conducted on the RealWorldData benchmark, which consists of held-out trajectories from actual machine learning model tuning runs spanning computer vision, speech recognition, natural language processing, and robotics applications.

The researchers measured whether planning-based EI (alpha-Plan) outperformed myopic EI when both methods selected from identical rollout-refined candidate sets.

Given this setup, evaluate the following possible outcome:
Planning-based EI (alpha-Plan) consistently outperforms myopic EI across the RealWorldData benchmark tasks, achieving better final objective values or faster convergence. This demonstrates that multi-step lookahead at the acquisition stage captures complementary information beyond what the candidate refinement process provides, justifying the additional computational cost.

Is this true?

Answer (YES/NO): NO